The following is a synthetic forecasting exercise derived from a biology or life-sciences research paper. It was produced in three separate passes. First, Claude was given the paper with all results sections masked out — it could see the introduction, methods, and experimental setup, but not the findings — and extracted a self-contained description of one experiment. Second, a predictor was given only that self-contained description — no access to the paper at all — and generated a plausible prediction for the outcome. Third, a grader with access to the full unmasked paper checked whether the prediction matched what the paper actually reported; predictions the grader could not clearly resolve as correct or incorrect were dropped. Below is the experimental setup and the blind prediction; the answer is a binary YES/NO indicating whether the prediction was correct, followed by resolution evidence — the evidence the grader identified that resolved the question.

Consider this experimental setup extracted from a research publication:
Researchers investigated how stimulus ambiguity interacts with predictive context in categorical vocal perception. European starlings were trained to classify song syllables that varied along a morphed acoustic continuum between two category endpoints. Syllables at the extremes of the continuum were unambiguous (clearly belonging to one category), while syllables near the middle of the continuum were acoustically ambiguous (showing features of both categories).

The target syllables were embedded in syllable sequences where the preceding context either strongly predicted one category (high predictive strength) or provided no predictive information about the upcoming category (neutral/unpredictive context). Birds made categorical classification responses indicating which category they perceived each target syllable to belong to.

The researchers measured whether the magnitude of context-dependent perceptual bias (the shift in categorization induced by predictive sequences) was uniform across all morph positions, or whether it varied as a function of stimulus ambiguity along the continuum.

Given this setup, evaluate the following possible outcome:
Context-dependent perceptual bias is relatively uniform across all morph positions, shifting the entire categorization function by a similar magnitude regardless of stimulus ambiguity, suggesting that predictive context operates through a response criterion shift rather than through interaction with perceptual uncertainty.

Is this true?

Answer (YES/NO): NO